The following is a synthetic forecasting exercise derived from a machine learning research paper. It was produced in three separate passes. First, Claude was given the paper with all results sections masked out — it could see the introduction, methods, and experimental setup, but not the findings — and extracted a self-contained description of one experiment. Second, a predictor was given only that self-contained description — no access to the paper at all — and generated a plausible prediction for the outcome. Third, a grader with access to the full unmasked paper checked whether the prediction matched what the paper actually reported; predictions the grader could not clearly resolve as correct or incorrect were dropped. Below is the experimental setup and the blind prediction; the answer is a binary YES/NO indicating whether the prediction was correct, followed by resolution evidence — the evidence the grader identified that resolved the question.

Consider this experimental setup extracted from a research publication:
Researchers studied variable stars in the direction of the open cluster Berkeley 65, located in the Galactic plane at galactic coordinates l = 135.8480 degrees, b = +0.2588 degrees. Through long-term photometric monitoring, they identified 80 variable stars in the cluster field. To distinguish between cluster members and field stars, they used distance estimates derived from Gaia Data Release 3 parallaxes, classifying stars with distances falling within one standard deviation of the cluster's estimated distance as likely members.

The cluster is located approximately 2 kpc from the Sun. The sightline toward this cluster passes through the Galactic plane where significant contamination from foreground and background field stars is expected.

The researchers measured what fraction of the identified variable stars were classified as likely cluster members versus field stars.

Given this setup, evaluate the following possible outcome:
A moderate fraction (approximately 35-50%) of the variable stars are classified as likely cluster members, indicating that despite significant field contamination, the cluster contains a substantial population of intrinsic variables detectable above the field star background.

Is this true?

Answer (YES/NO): YES